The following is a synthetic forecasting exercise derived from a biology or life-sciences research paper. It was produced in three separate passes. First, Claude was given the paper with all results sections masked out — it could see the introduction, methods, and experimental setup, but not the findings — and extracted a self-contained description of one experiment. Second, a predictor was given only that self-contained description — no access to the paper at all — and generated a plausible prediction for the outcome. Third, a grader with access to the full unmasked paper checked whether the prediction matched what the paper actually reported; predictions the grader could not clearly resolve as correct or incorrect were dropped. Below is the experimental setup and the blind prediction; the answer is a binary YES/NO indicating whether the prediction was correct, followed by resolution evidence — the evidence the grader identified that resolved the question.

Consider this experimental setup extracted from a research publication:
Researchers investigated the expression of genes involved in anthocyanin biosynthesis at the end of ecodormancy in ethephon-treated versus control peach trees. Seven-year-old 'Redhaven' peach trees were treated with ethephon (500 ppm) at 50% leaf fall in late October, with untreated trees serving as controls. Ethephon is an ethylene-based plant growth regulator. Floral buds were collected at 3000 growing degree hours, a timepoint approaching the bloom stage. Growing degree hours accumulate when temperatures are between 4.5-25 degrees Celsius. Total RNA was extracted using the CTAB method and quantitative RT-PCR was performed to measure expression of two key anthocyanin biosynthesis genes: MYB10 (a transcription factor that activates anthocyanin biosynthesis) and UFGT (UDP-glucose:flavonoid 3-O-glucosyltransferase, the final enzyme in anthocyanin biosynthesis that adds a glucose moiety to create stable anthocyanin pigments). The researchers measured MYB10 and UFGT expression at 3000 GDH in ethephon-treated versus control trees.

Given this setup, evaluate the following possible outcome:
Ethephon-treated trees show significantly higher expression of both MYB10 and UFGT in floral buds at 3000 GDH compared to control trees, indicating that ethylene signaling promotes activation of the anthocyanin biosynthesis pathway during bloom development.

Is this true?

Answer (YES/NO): NO